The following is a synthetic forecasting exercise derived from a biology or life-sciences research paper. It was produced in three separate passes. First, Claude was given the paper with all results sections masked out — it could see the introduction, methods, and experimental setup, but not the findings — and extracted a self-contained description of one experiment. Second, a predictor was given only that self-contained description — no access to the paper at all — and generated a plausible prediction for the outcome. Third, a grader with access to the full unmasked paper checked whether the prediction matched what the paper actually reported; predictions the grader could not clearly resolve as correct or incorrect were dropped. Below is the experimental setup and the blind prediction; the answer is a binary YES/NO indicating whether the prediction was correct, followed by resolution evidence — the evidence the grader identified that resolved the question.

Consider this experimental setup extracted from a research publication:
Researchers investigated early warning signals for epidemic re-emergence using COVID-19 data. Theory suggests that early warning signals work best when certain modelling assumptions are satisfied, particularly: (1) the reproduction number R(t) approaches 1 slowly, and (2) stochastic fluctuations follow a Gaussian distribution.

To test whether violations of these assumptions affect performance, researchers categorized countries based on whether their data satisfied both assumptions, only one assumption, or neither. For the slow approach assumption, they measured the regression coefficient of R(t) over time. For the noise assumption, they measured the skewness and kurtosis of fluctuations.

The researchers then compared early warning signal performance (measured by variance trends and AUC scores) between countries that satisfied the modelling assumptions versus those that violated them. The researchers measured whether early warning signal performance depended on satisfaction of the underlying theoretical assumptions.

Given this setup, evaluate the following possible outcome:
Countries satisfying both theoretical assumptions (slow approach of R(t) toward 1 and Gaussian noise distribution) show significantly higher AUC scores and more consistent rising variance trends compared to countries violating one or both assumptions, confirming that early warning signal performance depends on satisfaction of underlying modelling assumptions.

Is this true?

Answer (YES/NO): YES